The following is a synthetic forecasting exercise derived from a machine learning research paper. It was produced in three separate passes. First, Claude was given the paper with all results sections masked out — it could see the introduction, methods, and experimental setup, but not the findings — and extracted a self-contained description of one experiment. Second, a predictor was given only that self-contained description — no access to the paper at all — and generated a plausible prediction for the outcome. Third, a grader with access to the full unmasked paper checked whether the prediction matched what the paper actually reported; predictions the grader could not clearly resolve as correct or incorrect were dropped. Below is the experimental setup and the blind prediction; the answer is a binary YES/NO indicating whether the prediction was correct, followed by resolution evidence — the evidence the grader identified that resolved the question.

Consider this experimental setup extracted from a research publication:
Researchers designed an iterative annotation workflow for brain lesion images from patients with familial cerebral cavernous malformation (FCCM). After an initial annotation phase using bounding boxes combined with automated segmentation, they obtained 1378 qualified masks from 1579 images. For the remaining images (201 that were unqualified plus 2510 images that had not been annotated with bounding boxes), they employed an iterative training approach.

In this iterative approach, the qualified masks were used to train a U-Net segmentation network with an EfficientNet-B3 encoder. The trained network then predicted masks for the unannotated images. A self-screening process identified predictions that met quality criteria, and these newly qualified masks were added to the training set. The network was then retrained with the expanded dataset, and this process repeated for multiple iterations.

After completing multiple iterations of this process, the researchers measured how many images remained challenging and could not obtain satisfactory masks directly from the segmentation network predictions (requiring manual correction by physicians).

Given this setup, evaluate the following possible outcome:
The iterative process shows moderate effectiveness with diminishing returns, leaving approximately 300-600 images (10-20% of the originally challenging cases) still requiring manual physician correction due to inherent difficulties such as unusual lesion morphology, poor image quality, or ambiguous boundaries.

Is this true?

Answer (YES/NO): NO